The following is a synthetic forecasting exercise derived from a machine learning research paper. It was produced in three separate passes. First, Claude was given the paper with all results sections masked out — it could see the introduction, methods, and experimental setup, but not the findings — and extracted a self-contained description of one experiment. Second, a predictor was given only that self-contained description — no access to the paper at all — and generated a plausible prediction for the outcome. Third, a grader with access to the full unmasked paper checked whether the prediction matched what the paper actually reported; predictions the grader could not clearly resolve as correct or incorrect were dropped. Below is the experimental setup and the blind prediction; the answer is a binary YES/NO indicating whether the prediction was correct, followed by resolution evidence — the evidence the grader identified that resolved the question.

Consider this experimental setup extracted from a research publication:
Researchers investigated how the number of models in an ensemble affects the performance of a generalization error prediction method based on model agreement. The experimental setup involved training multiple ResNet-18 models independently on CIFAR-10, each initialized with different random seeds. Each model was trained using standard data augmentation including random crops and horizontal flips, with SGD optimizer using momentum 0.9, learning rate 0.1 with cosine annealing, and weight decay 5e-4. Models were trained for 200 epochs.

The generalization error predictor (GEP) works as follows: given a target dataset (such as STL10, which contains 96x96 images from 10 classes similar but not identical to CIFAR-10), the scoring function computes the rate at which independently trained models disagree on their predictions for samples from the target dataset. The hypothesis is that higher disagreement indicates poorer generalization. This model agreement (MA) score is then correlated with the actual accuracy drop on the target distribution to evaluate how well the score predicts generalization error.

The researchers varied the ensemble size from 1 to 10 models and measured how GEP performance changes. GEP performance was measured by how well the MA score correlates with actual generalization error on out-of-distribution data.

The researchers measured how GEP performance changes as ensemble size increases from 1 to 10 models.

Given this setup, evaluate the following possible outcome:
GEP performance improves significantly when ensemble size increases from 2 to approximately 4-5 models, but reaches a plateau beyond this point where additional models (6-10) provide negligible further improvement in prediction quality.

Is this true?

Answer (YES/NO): YES